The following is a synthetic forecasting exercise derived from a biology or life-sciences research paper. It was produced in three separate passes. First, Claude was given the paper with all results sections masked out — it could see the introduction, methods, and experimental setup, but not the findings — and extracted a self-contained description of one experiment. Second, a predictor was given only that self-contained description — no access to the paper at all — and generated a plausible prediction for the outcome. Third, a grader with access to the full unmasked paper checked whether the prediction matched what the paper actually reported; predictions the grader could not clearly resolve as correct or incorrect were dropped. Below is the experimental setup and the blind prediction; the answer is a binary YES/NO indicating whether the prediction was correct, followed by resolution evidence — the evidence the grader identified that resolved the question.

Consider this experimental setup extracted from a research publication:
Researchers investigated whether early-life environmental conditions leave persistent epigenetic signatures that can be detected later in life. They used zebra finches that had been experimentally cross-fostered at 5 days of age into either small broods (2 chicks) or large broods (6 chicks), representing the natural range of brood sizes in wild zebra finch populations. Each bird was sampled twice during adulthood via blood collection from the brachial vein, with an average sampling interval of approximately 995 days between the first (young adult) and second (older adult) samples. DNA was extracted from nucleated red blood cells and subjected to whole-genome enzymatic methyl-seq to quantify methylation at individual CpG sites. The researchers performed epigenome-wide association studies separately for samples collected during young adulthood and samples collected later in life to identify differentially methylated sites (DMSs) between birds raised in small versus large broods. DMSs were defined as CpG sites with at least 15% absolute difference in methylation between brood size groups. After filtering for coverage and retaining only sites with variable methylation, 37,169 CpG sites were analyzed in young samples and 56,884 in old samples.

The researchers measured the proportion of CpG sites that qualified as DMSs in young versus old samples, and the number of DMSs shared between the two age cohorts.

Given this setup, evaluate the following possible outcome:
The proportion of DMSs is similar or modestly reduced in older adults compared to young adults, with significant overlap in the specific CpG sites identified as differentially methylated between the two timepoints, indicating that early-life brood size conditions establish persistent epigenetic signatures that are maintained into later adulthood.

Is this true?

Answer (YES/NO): NO